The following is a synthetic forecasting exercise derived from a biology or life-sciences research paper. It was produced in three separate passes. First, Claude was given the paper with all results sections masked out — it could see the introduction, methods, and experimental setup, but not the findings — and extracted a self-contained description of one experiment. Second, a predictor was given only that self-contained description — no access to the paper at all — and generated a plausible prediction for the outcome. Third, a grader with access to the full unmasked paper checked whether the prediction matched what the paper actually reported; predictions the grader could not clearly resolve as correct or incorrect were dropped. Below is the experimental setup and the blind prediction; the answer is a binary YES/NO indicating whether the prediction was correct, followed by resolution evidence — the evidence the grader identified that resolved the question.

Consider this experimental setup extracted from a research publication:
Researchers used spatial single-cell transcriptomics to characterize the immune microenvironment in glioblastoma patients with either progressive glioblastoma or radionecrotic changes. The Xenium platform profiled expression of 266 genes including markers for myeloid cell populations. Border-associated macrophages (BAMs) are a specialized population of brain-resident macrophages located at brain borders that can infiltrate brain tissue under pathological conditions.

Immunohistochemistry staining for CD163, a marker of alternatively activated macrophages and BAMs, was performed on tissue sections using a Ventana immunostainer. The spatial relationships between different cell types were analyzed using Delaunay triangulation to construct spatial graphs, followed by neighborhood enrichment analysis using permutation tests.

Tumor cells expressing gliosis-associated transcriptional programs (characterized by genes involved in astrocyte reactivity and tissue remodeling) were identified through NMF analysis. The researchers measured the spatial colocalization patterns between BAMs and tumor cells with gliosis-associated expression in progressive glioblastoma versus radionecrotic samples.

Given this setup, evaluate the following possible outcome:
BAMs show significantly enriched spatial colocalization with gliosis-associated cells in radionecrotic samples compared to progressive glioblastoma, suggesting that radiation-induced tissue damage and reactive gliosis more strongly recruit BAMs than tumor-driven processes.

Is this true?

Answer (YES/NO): YES